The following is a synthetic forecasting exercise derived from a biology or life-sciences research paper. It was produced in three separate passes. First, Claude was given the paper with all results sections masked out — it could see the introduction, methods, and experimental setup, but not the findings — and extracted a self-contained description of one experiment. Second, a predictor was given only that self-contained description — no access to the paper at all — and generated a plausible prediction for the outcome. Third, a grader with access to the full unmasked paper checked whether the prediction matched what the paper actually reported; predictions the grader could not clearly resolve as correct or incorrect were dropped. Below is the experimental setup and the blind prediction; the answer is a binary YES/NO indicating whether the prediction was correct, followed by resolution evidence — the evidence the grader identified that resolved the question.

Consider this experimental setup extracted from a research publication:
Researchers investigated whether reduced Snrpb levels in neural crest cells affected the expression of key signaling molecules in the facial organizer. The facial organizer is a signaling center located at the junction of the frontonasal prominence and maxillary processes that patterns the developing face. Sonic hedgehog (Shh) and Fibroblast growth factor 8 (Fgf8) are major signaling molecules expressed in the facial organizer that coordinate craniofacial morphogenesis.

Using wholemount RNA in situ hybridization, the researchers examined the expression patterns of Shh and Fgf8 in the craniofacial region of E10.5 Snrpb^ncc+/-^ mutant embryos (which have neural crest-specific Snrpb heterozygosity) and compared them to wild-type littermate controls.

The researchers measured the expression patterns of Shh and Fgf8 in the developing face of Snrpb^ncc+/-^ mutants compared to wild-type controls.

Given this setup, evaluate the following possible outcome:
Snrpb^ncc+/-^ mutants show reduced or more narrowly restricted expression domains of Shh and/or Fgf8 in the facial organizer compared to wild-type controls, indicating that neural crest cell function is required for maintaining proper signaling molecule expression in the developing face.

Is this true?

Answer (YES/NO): NO